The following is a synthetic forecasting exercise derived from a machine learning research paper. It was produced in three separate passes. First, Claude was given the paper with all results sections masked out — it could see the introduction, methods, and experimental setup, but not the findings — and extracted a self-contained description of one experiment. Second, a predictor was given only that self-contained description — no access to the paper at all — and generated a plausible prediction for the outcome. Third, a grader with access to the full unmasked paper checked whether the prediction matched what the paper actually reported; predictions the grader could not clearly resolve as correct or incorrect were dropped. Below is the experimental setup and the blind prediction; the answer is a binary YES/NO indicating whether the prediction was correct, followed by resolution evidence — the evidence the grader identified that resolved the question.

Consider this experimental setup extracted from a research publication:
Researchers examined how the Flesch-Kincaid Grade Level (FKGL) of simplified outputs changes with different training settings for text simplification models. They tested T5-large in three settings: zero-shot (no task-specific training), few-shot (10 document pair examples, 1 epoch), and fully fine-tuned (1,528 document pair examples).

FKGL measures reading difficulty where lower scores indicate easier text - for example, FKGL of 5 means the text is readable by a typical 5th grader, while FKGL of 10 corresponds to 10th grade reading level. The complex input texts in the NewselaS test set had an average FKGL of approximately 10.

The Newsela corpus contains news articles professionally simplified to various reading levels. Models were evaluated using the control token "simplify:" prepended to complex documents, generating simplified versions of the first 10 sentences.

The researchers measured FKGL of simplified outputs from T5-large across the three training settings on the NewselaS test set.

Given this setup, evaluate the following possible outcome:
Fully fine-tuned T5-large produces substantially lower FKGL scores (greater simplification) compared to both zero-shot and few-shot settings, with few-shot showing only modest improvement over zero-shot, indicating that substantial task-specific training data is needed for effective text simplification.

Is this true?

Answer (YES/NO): YES